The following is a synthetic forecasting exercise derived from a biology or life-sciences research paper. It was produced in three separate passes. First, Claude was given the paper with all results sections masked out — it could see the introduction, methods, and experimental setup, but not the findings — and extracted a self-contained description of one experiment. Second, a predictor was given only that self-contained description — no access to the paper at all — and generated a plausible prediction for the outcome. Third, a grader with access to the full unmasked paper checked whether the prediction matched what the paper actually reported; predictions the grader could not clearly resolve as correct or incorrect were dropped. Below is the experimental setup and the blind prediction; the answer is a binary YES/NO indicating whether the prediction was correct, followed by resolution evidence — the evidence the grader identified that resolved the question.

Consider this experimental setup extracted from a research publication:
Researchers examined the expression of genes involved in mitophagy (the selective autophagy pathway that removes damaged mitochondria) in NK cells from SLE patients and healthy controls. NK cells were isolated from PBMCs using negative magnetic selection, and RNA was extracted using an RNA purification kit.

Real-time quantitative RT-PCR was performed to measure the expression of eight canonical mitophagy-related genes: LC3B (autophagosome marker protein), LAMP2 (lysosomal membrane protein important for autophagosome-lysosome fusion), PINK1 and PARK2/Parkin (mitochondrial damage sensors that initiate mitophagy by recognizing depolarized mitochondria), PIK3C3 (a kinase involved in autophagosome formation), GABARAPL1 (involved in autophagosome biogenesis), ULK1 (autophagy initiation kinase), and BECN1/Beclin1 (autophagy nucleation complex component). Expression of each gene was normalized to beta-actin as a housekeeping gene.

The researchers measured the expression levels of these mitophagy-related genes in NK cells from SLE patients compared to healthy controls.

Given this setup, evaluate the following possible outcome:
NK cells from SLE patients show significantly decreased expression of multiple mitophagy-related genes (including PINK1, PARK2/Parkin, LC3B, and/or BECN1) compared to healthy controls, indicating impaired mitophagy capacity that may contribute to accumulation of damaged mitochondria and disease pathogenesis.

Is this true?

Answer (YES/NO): YES